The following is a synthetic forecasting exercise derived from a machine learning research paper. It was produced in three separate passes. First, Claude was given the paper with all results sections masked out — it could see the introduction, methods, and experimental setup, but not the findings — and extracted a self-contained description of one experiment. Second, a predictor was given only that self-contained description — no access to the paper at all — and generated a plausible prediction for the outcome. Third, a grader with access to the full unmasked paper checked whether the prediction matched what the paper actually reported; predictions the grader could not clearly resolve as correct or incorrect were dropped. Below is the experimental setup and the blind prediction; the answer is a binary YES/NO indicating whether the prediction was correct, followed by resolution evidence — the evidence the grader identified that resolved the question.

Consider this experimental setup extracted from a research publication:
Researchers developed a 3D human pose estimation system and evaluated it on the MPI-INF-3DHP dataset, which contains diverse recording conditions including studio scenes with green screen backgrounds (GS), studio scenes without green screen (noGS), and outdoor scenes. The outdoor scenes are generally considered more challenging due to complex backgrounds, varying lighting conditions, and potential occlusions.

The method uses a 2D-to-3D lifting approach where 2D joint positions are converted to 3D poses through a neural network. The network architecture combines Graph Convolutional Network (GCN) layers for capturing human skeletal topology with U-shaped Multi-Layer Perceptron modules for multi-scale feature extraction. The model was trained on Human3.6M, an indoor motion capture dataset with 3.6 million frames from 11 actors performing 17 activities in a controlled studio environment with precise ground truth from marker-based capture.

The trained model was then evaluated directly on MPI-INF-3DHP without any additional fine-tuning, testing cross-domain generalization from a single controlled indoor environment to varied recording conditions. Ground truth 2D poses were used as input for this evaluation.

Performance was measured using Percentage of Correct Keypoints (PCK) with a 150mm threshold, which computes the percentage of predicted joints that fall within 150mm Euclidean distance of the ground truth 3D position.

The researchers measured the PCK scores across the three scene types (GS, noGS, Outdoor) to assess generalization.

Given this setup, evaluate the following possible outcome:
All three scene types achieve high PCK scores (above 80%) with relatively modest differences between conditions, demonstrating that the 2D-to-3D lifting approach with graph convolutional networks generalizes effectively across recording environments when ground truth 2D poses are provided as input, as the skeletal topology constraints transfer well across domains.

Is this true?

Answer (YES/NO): YES